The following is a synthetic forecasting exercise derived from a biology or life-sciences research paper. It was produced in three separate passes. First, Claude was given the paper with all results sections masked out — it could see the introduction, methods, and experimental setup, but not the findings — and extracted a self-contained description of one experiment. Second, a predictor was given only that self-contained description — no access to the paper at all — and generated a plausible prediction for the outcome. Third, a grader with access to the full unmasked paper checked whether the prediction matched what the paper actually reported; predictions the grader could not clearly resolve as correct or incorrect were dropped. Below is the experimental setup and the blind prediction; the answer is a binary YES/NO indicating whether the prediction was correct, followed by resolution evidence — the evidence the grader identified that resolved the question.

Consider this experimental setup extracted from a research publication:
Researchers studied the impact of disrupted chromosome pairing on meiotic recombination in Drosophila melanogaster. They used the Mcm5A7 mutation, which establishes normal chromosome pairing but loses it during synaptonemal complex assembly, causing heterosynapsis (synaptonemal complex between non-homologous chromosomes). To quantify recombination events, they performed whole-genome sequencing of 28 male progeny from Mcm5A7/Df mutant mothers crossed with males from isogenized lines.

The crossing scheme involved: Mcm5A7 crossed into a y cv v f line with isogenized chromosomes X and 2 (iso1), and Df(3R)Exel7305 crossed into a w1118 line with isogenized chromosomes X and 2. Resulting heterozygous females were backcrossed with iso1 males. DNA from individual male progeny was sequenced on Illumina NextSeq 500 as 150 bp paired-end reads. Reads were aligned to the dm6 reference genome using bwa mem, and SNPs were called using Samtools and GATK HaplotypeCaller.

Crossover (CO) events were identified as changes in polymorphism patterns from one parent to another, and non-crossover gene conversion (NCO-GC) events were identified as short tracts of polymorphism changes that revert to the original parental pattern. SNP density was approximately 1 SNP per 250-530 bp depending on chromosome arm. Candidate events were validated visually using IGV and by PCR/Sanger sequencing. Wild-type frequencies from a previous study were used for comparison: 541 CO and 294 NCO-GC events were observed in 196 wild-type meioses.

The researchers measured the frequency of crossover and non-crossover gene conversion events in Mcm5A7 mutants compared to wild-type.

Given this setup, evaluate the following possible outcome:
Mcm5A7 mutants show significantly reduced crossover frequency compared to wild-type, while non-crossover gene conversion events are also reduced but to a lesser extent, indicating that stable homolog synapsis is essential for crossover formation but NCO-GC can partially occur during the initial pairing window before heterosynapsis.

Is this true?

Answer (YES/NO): YES